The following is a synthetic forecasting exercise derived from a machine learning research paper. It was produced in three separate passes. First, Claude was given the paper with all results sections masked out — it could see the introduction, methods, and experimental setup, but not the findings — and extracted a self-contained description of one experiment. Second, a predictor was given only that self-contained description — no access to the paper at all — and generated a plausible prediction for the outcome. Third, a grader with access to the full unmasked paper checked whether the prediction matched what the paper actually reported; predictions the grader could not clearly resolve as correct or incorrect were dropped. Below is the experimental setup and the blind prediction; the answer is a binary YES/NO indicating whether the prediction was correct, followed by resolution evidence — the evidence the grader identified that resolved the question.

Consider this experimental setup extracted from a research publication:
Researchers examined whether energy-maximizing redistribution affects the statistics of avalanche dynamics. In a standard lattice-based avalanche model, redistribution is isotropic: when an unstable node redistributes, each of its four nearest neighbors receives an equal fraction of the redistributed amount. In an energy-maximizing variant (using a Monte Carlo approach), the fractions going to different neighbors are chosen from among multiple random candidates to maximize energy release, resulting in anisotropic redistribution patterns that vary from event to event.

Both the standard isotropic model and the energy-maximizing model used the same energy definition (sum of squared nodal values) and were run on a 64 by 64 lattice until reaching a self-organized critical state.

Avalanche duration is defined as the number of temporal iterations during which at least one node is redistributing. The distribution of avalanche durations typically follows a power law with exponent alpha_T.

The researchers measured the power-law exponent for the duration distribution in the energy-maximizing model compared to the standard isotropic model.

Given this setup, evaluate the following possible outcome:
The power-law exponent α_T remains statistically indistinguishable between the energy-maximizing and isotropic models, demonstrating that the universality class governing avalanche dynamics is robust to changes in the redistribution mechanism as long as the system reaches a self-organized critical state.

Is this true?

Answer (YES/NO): NO